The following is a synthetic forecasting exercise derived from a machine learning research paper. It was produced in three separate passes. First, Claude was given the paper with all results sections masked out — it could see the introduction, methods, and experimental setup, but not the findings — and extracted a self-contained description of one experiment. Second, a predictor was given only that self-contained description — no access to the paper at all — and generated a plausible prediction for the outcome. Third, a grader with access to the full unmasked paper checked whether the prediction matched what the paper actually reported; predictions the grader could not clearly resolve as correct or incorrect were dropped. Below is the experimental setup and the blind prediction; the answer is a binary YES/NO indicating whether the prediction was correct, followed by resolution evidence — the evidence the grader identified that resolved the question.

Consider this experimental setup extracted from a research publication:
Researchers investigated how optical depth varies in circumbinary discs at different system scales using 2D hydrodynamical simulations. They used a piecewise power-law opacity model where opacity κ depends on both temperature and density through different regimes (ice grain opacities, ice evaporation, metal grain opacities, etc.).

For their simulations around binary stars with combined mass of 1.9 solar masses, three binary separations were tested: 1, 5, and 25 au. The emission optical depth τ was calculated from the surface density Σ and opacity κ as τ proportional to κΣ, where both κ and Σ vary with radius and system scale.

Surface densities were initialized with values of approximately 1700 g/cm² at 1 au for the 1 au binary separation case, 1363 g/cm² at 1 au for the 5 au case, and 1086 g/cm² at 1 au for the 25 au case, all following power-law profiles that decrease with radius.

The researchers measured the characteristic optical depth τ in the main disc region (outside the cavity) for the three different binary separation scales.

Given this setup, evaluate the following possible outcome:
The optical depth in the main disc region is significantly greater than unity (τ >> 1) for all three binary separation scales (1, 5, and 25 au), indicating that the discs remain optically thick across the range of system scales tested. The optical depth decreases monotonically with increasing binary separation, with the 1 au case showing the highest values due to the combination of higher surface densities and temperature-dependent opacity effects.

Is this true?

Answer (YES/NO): NO